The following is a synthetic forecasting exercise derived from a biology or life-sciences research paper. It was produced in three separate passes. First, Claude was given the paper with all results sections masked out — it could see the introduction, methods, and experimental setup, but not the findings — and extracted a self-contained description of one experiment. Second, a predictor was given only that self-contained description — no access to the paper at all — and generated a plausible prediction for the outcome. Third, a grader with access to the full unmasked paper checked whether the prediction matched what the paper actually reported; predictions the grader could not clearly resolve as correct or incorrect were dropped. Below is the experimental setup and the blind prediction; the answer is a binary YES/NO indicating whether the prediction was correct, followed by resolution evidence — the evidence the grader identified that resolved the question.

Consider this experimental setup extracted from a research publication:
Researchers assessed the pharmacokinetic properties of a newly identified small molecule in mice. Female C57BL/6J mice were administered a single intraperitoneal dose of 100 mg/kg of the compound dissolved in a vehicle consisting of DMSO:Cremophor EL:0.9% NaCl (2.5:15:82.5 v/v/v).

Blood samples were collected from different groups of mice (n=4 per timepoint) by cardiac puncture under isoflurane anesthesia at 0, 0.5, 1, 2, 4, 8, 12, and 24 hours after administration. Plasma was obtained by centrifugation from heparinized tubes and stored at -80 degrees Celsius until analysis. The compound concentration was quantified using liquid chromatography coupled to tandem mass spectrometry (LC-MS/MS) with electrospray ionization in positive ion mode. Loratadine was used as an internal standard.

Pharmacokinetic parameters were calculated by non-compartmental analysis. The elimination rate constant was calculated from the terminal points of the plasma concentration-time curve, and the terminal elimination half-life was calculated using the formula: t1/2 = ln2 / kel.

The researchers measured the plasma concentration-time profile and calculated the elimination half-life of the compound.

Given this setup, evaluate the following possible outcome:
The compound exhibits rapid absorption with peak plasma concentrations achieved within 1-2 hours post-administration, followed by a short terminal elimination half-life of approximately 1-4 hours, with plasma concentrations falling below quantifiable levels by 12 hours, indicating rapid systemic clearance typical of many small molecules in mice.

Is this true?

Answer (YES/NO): NO